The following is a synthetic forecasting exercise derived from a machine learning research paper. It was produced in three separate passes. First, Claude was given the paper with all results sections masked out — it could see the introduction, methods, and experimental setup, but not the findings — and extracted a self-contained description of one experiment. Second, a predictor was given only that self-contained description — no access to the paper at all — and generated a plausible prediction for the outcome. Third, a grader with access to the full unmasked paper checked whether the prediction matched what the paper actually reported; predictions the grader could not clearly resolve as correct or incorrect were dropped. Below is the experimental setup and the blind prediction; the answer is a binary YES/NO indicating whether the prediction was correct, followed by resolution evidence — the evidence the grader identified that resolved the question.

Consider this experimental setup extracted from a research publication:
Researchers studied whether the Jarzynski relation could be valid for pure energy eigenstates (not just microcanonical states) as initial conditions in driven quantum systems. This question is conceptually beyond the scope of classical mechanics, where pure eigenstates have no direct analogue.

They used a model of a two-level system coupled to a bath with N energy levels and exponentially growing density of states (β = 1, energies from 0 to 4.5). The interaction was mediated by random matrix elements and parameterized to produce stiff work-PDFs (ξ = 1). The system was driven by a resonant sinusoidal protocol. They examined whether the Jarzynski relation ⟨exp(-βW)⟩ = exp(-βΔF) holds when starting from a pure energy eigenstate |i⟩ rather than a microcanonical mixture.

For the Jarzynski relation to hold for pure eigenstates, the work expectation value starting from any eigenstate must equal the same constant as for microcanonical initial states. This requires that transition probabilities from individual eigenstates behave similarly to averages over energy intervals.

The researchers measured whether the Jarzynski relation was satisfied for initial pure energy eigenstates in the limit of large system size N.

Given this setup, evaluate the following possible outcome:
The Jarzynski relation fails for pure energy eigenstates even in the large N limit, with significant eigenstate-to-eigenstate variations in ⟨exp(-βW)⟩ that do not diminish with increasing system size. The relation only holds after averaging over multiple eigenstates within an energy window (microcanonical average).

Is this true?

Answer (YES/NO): NO